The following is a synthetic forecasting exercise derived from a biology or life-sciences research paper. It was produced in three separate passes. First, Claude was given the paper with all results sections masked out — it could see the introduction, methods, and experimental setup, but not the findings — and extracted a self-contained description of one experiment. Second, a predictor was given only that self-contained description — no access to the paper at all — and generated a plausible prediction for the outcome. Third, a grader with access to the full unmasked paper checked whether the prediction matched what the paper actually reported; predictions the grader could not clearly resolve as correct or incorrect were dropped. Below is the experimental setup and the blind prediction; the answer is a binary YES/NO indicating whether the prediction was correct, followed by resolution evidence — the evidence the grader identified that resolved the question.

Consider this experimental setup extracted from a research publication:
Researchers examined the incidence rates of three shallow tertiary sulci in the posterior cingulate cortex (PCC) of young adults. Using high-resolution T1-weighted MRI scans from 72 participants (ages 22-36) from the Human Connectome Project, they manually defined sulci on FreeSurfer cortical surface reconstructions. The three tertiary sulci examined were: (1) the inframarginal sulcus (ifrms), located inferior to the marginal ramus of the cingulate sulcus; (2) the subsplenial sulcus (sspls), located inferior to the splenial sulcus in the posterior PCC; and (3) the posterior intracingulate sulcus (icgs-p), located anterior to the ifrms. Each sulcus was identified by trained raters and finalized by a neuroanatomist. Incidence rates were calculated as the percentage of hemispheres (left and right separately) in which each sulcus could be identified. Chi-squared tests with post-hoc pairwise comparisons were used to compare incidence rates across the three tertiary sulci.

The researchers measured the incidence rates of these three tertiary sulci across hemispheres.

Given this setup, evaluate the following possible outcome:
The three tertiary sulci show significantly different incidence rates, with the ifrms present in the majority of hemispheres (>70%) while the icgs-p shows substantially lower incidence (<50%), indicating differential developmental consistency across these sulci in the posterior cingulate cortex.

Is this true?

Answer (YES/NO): NO